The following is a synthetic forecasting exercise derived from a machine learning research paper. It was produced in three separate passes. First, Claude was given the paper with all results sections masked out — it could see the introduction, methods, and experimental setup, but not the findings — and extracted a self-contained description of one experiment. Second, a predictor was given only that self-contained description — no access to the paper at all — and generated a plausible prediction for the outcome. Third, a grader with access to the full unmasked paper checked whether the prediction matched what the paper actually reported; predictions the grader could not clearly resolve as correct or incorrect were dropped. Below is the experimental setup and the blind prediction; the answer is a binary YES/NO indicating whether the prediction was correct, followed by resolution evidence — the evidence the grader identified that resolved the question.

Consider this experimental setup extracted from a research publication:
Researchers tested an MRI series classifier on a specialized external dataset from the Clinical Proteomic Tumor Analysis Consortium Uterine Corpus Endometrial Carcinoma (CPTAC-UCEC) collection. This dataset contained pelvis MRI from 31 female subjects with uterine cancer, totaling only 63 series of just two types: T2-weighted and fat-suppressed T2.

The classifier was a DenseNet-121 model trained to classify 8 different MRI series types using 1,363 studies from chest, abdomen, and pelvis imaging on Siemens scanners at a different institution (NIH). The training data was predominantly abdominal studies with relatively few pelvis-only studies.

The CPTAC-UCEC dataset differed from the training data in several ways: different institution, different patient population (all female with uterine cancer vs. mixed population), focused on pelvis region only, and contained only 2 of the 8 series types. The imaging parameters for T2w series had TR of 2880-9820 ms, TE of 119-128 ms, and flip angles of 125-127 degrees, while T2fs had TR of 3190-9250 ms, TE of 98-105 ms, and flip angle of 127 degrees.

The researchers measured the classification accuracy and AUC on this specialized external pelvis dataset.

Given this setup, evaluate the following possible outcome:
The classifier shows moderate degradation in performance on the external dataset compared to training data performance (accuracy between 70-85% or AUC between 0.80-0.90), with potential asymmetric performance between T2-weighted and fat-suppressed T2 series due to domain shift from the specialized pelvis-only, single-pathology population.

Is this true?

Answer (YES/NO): YES